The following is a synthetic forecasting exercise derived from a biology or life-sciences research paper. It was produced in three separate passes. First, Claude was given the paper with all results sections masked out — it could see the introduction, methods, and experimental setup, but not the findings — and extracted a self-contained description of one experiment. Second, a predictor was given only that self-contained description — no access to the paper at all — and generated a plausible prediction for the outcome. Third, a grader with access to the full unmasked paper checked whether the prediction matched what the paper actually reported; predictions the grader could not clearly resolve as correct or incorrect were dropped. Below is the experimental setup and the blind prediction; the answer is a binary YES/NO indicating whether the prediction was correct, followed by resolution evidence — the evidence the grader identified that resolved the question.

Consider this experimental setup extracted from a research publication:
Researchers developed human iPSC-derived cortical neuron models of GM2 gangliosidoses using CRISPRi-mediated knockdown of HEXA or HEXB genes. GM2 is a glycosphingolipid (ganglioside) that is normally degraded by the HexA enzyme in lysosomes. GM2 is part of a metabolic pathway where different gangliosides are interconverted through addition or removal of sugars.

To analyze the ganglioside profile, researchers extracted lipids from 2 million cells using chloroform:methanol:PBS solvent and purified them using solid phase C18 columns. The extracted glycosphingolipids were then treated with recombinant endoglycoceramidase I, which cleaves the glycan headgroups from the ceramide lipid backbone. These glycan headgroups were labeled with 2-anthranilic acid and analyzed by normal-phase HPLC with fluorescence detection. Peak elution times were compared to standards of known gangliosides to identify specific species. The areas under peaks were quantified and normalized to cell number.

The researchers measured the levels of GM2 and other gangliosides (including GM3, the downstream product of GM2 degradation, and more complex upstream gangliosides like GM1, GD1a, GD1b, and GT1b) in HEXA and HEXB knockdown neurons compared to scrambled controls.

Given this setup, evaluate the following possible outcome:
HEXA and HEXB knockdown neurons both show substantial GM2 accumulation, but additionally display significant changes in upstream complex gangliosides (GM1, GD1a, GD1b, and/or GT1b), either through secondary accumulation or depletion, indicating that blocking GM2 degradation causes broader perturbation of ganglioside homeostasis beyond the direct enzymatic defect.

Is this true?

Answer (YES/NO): NO